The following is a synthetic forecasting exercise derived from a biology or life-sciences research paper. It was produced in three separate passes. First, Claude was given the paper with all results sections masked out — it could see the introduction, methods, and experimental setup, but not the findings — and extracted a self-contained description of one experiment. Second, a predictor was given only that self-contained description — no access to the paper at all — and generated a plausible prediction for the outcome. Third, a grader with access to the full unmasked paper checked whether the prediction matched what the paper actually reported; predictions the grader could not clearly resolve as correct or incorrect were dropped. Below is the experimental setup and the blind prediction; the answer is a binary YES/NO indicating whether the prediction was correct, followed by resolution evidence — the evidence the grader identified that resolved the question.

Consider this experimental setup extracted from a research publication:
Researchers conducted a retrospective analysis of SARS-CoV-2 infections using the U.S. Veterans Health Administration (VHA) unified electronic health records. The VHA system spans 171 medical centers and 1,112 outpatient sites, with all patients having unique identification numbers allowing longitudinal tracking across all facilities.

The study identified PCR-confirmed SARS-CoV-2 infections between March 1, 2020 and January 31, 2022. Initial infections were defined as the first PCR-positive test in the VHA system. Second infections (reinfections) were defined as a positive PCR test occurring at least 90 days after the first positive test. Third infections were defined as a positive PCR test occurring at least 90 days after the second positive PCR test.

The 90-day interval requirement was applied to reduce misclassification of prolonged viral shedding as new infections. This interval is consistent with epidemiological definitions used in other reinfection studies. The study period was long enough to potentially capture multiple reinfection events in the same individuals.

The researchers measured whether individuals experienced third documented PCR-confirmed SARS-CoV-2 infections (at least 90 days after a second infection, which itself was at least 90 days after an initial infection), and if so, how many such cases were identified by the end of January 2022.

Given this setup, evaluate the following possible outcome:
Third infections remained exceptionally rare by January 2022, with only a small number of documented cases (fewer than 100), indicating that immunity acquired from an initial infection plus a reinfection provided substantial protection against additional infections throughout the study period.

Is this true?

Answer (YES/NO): NO